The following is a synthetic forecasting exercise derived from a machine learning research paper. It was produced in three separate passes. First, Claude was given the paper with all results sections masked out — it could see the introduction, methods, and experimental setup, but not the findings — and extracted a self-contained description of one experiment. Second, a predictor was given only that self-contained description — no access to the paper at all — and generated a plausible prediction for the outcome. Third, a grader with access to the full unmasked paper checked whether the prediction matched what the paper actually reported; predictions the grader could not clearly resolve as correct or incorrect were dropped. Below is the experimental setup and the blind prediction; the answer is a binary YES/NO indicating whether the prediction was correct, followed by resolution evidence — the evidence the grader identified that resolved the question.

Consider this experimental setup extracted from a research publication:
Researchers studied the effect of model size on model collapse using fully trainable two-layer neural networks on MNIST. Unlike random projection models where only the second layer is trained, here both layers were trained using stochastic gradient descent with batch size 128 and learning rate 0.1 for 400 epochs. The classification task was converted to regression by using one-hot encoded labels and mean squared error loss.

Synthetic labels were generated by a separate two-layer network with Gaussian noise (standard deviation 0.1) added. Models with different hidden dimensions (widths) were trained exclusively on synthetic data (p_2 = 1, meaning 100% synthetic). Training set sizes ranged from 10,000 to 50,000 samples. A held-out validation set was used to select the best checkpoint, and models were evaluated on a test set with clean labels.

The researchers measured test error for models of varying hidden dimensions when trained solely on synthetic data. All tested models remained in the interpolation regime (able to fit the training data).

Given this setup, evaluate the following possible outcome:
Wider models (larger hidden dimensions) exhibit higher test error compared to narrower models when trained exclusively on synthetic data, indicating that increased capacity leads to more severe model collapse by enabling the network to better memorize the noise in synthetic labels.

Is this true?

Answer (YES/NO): YES